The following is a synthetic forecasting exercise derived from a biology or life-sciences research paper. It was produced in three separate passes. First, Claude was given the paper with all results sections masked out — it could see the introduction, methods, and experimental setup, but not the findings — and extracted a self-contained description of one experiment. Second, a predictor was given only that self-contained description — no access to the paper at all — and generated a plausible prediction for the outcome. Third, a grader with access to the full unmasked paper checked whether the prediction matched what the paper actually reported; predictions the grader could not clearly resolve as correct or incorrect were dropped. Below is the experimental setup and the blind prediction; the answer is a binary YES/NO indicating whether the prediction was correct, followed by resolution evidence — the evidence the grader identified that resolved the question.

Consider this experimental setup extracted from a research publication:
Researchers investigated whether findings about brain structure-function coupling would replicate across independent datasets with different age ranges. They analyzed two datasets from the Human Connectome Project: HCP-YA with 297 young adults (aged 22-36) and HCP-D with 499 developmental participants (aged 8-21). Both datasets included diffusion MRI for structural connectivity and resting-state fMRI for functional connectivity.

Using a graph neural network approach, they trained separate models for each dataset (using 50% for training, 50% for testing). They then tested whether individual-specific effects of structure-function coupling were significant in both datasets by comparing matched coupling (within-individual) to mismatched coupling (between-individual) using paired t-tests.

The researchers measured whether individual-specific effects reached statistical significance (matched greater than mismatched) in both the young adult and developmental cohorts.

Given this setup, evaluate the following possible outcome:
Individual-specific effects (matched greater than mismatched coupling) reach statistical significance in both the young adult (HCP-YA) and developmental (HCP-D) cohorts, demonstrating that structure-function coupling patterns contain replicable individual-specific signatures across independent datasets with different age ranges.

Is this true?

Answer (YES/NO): YES